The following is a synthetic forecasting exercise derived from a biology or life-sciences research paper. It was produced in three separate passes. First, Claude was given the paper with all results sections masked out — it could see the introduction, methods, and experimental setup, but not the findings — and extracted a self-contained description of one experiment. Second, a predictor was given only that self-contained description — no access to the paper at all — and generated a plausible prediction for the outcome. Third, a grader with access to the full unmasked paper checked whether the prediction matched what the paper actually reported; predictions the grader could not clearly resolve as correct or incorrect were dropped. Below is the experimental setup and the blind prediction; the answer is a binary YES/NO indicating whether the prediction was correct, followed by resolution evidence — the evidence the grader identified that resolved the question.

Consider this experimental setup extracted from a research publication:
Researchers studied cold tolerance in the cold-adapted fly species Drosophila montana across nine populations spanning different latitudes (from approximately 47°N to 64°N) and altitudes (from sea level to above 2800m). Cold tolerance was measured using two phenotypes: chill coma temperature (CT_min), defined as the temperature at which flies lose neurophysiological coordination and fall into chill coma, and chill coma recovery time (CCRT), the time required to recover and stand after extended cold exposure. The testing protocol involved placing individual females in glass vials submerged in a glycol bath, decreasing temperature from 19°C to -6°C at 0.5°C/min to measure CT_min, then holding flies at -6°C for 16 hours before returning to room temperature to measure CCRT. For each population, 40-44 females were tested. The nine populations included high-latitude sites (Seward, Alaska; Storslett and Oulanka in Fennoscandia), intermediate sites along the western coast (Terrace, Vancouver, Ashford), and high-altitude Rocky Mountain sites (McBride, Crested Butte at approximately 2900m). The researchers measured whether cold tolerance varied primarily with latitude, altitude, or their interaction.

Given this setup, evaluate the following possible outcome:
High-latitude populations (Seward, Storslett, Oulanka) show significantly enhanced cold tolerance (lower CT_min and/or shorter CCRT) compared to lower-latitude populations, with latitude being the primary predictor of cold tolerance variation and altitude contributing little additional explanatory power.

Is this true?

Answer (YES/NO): NO